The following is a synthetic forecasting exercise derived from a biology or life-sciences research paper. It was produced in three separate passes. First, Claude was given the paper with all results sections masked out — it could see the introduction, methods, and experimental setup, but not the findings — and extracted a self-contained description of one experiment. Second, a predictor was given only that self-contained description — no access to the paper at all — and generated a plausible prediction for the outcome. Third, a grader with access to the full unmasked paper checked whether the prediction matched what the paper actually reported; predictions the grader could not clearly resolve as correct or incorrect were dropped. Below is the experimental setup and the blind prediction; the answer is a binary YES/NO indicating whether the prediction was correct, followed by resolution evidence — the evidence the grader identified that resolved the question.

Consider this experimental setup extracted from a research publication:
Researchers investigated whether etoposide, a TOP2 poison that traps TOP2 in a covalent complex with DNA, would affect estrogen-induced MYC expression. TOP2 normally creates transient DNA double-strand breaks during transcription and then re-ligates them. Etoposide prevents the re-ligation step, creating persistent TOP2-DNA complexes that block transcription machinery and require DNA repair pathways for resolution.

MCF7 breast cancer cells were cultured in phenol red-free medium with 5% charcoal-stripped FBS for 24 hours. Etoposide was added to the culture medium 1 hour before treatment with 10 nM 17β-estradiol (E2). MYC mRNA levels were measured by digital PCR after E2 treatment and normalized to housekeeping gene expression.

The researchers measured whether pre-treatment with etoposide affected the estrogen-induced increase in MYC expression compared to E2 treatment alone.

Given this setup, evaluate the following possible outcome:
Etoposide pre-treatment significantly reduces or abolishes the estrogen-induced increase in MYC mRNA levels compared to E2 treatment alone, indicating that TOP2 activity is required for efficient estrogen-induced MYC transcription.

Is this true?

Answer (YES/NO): NO